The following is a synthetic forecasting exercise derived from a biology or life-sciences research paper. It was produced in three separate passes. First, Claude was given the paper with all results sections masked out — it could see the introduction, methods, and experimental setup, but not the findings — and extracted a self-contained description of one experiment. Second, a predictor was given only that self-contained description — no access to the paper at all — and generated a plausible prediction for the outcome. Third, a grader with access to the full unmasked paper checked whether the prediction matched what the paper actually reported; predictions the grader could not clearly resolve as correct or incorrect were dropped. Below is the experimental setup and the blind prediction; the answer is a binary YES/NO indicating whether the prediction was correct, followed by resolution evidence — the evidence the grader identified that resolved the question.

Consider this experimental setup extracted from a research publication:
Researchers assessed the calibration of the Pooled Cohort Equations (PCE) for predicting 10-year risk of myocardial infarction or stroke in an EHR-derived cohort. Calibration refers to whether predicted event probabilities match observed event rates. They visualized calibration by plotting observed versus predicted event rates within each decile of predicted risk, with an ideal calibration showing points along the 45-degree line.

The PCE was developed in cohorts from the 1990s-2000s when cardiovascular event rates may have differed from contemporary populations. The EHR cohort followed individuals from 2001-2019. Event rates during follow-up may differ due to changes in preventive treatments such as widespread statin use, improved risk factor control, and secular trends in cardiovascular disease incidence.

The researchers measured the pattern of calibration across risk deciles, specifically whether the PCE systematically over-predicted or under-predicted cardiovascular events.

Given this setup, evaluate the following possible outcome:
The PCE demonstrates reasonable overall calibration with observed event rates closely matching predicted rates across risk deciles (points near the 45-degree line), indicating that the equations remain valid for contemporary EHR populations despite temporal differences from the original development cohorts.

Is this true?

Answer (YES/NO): NO